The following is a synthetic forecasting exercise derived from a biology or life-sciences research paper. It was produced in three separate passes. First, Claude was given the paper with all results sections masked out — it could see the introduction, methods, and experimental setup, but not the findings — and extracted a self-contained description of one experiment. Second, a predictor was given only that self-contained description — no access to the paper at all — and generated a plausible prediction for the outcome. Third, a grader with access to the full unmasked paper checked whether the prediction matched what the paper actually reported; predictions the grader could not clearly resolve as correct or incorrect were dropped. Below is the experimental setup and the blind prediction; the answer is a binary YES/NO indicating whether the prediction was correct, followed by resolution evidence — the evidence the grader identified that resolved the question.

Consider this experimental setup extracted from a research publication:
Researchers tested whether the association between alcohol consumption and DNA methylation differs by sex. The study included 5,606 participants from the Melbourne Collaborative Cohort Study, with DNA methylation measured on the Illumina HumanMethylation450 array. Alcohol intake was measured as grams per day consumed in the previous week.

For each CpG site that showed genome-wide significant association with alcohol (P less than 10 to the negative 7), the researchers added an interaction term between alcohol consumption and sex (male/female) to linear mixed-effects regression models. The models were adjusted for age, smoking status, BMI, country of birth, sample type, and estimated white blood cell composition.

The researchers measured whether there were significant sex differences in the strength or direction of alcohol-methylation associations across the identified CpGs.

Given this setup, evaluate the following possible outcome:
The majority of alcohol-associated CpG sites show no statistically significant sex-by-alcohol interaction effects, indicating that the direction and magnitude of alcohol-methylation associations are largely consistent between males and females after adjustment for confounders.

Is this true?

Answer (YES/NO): NO